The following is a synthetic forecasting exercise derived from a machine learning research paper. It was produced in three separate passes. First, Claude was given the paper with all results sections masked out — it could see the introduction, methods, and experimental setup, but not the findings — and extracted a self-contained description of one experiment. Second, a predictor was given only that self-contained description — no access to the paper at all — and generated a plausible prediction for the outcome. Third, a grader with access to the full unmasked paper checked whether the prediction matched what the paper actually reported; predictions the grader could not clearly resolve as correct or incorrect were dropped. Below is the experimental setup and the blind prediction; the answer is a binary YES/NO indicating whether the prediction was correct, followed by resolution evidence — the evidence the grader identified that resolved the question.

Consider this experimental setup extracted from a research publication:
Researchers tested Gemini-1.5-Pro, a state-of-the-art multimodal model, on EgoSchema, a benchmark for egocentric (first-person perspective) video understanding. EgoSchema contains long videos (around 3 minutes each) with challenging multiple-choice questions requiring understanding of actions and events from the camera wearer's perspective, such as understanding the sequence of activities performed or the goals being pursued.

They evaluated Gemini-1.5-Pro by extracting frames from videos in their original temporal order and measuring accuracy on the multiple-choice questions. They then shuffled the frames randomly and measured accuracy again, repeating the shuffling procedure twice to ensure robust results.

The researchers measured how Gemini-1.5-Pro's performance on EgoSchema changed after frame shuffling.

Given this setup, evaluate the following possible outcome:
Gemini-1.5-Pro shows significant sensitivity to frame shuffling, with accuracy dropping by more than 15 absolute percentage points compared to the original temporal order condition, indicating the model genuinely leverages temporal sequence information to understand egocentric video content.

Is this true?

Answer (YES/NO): NO